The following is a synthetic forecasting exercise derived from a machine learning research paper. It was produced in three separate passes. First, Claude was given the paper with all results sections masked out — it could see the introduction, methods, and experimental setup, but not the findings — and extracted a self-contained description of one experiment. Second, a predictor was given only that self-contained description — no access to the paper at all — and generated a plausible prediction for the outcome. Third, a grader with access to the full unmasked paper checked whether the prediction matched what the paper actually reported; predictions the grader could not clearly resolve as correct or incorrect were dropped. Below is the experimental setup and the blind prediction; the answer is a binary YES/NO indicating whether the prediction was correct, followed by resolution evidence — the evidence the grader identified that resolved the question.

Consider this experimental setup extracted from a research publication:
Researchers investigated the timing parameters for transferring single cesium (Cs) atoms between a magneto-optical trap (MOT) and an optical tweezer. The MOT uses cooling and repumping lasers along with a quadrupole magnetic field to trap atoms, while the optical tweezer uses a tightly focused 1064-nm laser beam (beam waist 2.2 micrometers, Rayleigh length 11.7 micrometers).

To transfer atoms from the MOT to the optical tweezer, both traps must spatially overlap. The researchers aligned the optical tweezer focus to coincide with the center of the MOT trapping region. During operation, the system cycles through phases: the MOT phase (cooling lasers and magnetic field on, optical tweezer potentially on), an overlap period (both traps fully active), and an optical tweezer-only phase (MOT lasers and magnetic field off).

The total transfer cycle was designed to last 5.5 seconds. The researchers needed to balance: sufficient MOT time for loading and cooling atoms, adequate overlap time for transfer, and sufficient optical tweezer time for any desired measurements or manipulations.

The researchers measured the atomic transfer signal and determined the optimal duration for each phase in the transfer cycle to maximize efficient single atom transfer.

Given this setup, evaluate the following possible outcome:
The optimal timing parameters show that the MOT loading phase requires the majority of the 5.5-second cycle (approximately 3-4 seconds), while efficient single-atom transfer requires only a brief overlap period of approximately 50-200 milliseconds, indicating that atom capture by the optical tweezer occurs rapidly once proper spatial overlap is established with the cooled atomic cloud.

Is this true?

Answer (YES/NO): NO